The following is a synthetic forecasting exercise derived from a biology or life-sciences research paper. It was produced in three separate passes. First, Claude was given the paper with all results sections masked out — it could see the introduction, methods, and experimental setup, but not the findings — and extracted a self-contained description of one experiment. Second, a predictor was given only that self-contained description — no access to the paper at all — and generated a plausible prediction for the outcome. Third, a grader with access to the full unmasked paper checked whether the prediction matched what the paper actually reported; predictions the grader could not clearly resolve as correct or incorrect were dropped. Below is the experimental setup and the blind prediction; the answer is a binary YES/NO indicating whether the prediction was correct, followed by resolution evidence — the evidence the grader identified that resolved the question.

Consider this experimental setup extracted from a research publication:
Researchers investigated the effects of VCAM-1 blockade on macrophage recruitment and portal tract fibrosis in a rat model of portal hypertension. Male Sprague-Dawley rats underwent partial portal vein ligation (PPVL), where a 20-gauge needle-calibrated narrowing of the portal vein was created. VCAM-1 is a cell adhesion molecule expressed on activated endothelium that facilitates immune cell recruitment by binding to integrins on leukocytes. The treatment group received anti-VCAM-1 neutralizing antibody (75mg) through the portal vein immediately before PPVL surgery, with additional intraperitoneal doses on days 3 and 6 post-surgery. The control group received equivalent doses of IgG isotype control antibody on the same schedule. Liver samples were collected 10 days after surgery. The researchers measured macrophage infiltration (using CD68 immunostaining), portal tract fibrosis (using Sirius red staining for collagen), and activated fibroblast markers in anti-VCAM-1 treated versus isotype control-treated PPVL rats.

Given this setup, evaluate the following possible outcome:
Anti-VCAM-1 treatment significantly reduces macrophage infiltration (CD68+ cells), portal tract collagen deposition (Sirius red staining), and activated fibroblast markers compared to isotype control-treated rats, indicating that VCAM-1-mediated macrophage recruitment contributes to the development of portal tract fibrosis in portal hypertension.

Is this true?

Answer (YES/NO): NO